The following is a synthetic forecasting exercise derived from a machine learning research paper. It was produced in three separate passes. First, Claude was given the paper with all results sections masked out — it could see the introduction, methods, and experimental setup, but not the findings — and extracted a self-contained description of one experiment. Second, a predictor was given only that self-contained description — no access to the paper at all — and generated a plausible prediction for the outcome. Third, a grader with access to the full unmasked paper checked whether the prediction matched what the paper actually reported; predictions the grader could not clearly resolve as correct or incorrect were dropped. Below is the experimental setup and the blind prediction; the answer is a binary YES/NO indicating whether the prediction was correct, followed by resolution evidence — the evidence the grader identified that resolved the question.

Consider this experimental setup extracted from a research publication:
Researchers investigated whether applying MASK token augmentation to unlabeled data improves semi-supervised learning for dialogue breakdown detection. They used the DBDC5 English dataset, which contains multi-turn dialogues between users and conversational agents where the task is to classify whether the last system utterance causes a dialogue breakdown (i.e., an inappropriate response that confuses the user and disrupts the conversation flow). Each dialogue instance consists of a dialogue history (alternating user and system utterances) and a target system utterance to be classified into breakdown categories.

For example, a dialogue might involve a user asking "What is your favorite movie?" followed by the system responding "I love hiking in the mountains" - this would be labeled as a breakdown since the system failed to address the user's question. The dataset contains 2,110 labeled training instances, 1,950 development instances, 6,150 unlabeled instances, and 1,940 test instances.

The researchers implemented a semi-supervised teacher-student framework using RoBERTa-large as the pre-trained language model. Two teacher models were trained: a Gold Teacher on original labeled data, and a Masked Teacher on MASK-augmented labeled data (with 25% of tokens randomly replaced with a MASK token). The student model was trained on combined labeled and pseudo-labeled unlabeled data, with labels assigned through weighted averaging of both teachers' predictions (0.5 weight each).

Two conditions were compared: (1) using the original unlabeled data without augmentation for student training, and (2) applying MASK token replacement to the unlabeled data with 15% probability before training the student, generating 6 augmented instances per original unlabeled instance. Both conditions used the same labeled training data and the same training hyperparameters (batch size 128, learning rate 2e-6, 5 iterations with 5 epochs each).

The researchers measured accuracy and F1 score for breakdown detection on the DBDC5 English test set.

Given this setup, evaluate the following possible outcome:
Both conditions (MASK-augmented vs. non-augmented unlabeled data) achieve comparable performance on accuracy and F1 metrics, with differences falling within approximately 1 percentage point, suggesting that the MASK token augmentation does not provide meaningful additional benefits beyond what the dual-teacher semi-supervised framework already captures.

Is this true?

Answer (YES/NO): NO